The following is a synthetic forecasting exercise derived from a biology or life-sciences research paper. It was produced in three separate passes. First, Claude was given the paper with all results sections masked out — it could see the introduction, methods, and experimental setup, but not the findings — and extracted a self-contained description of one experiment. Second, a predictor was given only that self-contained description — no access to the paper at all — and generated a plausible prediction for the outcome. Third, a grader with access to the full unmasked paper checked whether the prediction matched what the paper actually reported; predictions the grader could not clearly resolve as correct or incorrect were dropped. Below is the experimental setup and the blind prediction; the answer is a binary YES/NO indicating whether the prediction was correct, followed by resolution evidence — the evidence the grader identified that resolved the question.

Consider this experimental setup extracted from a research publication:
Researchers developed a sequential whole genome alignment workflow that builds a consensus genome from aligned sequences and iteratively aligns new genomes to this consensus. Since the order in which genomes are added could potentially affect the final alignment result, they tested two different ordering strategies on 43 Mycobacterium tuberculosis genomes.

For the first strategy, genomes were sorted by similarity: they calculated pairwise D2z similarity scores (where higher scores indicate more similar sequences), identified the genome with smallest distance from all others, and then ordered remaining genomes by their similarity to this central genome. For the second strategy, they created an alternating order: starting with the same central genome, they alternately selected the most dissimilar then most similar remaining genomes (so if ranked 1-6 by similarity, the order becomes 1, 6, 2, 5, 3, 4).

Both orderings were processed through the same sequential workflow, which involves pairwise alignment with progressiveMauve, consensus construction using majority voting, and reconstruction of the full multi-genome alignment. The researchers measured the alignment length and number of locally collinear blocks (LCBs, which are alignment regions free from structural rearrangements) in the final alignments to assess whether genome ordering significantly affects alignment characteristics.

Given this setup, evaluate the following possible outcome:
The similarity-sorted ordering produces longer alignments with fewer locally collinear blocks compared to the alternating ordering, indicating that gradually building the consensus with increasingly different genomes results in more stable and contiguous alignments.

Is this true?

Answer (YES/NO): NO